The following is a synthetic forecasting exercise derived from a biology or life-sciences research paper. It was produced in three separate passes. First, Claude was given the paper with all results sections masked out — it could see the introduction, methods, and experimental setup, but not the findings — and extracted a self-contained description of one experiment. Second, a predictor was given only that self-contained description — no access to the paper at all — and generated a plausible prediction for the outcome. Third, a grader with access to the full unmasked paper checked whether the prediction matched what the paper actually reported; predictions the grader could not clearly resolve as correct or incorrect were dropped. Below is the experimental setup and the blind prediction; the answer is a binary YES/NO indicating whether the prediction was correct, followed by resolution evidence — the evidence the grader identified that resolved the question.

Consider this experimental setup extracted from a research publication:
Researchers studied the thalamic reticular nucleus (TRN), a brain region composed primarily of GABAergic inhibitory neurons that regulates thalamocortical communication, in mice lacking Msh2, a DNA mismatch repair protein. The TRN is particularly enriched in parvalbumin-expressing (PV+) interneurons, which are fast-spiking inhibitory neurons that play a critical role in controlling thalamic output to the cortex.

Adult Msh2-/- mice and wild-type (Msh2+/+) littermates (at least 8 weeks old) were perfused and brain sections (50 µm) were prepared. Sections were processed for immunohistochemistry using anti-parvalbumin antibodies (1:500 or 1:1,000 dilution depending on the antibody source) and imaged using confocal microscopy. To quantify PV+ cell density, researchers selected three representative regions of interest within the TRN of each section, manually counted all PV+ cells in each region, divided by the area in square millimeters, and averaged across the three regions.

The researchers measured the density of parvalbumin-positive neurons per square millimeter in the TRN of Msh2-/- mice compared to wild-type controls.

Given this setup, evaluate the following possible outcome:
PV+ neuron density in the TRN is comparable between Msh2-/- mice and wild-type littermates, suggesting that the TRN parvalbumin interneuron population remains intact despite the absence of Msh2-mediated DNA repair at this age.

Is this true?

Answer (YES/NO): NO